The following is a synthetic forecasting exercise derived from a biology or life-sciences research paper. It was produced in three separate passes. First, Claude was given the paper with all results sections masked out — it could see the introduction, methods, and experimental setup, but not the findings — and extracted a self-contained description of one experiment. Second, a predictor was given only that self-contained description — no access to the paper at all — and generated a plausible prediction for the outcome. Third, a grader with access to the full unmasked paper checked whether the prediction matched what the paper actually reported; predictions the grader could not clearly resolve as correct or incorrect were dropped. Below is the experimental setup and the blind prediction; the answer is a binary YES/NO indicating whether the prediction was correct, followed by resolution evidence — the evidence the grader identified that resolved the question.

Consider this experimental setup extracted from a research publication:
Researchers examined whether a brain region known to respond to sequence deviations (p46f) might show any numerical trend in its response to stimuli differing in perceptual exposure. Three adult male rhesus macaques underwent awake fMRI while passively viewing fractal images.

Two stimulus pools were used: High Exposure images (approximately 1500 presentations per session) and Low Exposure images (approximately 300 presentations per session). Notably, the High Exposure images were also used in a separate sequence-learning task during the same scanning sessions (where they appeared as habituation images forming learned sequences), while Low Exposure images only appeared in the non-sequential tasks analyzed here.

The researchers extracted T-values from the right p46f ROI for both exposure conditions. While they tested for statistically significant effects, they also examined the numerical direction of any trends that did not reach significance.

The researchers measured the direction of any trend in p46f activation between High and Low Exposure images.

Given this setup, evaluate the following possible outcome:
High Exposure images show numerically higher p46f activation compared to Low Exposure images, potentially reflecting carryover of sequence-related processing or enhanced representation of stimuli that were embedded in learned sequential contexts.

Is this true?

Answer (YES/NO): YES